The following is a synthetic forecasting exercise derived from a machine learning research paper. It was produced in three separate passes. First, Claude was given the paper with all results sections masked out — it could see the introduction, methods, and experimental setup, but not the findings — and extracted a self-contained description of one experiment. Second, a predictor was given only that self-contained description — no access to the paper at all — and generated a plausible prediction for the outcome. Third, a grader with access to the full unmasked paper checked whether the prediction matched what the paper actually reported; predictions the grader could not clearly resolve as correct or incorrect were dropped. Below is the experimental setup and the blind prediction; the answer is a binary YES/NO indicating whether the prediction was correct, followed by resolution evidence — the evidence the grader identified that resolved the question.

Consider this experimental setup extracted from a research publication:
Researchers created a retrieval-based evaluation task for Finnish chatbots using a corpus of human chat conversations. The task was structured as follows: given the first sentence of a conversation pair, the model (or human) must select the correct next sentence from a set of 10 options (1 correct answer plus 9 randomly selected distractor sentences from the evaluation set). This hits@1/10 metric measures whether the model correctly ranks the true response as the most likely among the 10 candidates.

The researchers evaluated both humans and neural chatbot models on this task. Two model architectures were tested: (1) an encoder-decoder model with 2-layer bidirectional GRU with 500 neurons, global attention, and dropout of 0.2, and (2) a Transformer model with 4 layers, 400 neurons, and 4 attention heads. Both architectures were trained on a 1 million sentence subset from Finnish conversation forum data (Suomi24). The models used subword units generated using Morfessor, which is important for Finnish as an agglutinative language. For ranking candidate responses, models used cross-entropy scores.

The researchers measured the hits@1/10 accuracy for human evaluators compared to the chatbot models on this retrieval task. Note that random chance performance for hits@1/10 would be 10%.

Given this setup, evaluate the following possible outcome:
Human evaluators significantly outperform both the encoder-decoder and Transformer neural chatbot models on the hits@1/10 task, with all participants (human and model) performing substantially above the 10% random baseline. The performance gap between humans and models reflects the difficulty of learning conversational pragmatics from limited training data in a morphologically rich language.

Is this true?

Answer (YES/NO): NO